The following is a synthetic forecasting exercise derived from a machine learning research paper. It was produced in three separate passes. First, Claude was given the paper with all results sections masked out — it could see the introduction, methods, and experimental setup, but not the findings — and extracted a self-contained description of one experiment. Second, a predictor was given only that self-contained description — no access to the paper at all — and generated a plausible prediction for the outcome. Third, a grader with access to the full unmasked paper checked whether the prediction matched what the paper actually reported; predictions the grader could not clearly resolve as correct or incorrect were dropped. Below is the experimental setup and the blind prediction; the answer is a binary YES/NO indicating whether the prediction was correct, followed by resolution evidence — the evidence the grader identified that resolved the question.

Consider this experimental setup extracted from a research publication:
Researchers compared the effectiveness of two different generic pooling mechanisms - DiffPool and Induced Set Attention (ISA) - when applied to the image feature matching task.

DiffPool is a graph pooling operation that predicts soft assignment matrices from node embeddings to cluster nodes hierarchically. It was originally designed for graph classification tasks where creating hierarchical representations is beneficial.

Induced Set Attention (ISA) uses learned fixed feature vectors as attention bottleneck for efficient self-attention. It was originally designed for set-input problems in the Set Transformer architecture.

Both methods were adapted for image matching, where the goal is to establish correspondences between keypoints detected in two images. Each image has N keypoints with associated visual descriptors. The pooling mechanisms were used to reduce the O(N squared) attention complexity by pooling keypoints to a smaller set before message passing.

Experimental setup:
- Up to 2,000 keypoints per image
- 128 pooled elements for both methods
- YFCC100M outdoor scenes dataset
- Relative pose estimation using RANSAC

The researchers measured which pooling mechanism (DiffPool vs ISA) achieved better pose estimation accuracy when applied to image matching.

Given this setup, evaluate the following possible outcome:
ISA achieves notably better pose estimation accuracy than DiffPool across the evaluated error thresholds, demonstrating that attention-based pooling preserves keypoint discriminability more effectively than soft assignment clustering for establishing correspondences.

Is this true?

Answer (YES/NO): NO